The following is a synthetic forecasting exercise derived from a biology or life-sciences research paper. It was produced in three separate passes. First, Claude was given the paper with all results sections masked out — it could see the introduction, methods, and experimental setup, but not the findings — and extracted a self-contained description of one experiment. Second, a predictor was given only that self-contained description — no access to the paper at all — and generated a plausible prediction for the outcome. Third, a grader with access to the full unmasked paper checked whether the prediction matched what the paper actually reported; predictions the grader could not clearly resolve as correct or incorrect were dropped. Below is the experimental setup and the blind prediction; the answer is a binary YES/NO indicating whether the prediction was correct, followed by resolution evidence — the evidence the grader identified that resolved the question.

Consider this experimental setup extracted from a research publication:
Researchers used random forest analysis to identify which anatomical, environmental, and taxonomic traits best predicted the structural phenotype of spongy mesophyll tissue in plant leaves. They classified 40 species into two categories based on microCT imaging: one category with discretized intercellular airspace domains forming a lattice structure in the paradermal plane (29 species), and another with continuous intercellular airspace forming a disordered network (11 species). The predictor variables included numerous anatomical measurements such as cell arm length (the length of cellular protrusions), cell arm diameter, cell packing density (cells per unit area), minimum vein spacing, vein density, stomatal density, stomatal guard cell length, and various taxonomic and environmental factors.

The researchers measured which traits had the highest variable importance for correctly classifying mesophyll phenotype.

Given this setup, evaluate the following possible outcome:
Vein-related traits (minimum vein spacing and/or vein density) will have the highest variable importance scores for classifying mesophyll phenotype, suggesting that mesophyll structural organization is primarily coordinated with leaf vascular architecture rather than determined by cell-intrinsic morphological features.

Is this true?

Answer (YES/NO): NO